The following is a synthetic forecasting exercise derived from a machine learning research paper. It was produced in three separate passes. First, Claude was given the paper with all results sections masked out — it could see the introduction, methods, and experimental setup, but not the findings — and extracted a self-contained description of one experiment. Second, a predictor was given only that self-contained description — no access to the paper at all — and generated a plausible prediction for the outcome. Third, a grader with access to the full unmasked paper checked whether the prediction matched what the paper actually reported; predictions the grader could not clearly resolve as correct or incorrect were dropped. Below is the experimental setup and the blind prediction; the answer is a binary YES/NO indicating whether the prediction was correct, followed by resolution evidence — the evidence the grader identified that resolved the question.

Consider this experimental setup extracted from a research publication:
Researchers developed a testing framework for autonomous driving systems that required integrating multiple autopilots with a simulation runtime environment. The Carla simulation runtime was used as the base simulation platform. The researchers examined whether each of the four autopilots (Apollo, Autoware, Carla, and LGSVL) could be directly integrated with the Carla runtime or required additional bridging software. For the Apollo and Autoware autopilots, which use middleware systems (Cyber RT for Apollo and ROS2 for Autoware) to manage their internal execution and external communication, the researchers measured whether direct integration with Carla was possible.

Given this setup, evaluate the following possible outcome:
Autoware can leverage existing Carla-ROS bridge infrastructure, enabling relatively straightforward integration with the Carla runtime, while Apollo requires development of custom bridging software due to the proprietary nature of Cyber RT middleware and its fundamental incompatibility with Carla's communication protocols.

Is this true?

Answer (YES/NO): NO